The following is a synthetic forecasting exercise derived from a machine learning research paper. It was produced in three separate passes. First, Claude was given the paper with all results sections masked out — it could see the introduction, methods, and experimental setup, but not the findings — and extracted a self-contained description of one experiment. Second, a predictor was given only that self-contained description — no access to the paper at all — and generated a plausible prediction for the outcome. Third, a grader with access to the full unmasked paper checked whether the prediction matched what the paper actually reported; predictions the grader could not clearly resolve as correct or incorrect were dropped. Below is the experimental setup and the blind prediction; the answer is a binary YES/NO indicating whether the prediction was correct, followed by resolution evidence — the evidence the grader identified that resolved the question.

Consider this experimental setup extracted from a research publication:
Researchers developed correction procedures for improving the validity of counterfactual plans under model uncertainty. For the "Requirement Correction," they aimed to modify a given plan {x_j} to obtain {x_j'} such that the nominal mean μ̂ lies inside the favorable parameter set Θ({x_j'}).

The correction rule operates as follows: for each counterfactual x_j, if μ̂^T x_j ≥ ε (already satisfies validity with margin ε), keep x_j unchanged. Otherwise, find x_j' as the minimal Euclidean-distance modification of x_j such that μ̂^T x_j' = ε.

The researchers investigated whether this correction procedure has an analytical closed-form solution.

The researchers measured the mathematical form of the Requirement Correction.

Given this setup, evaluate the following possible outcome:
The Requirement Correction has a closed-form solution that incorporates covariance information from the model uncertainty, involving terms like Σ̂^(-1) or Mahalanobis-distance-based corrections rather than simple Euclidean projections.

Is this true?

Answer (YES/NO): NO